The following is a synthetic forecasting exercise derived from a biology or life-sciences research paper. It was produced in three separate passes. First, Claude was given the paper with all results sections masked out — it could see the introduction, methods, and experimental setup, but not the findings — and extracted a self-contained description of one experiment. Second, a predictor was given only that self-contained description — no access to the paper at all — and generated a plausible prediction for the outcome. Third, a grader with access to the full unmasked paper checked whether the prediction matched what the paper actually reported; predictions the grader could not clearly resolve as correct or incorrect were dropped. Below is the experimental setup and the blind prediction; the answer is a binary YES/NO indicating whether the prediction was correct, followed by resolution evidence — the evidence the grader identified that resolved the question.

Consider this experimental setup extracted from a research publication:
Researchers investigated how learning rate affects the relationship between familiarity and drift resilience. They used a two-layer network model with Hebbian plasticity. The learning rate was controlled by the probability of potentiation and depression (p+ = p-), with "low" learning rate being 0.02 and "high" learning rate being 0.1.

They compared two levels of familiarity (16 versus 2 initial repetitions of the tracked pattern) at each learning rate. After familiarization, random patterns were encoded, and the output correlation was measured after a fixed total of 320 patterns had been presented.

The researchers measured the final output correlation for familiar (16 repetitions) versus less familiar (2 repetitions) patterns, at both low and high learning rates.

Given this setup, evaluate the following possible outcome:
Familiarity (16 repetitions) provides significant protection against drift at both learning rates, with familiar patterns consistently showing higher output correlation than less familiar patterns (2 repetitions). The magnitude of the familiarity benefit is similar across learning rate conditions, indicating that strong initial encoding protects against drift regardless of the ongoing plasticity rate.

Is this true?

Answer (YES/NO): NO